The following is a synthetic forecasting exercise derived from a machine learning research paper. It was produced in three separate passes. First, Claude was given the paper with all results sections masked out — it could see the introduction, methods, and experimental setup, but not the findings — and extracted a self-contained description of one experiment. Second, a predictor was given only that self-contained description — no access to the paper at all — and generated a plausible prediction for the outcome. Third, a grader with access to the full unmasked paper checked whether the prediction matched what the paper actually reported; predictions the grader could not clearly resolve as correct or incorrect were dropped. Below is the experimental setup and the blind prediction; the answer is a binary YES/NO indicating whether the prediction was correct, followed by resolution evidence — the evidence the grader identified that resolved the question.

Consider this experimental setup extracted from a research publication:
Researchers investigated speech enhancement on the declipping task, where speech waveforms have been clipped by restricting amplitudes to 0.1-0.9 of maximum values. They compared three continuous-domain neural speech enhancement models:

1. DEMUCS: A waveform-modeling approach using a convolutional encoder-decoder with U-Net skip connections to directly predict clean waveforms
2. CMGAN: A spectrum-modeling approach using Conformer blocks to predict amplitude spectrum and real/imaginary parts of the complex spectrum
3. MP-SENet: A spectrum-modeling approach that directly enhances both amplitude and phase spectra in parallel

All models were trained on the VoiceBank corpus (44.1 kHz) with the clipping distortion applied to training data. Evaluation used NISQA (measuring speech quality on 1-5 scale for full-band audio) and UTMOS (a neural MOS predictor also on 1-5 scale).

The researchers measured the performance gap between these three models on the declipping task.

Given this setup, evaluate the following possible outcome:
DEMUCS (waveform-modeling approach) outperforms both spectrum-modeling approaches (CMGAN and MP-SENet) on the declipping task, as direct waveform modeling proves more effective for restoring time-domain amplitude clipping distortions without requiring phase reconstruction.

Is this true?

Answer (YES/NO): NO